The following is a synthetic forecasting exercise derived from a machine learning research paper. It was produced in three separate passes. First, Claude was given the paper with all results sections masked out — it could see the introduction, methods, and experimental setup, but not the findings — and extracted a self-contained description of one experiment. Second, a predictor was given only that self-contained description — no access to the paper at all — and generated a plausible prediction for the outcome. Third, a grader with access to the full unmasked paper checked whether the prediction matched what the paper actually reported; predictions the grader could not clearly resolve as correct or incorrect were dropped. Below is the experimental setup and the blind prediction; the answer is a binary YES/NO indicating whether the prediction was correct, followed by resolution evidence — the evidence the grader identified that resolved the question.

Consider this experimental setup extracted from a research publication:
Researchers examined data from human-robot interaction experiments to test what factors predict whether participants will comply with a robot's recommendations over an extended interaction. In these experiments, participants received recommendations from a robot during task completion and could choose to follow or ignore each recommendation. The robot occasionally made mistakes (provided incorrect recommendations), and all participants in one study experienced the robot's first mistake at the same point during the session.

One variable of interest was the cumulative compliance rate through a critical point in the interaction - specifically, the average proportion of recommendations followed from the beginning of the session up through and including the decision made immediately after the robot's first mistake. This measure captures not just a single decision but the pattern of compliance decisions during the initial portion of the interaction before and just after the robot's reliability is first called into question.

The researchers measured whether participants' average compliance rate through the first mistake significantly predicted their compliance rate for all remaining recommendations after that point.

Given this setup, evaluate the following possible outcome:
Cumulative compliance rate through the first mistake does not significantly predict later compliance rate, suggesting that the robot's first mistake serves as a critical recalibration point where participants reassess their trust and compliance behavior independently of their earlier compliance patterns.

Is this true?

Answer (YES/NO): NO